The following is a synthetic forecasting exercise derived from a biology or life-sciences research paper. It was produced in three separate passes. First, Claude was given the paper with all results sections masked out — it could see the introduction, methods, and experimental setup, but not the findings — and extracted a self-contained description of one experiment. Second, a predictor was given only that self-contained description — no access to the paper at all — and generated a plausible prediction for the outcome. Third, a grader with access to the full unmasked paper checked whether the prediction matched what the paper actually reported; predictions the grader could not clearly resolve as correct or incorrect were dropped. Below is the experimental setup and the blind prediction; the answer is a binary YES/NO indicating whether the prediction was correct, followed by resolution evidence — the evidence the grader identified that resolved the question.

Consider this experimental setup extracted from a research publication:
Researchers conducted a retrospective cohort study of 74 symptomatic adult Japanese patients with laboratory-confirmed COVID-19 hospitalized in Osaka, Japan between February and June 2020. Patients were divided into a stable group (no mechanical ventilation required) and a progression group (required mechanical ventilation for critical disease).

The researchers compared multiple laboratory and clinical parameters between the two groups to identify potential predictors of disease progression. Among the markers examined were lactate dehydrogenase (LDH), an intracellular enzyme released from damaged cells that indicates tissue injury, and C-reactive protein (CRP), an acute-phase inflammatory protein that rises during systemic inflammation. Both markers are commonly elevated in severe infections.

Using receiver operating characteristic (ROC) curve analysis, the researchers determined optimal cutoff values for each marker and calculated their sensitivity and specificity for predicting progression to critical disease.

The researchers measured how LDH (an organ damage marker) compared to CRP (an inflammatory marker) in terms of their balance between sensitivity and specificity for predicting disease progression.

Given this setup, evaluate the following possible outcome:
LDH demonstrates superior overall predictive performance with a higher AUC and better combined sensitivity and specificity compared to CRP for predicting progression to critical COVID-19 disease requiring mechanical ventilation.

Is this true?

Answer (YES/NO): NO